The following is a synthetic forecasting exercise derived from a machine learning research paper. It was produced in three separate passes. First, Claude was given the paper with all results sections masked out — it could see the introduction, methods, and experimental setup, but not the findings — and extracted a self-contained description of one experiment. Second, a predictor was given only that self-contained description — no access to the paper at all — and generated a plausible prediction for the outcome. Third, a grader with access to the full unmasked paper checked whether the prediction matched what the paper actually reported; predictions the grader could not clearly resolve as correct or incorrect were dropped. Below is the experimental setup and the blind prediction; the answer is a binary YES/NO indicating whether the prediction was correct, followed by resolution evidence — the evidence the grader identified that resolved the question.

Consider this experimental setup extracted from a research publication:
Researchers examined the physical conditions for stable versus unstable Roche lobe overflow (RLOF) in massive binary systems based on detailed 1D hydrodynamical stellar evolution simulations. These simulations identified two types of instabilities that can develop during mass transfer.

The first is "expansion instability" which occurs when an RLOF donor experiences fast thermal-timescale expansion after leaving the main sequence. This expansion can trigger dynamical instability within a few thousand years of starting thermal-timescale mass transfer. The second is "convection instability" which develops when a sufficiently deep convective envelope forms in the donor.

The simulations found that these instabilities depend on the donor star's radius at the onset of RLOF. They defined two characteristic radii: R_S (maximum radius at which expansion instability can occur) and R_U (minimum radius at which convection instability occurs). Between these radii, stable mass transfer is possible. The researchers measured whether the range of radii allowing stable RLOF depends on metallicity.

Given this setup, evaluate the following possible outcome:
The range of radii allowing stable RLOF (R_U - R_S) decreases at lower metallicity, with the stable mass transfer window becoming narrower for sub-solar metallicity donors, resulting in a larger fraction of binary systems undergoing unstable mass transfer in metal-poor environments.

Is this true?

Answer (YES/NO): YES